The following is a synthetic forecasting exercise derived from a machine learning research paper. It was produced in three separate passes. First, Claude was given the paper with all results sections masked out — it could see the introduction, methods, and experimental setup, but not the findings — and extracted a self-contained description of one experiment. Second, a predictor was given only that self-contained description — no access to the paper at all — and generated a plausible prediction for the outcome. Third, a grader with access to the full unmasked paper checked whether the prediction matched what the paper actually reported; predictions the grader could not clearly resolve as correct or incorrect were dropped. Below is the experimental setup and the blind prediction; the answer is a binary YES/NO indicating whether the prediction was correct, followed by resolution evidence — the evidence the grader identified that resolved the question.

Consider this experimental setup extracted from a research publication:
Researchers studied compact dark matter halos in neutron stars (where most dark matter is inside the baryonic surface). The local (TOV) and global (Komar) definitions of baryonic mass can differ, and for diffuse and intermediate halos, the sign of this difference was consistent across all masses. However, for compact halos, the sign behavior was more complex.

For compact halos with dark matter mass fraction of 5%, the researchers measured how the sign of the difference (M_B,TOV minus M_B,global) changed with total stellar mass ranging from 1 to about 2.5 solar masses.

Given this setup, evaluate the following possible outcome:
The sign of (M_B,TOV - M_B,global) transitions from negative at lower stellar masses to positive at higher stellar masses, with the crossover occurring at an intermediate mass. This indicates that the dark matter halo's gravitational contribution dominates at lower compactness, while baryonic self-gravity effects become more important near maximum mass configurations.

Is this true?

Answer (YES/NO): NO